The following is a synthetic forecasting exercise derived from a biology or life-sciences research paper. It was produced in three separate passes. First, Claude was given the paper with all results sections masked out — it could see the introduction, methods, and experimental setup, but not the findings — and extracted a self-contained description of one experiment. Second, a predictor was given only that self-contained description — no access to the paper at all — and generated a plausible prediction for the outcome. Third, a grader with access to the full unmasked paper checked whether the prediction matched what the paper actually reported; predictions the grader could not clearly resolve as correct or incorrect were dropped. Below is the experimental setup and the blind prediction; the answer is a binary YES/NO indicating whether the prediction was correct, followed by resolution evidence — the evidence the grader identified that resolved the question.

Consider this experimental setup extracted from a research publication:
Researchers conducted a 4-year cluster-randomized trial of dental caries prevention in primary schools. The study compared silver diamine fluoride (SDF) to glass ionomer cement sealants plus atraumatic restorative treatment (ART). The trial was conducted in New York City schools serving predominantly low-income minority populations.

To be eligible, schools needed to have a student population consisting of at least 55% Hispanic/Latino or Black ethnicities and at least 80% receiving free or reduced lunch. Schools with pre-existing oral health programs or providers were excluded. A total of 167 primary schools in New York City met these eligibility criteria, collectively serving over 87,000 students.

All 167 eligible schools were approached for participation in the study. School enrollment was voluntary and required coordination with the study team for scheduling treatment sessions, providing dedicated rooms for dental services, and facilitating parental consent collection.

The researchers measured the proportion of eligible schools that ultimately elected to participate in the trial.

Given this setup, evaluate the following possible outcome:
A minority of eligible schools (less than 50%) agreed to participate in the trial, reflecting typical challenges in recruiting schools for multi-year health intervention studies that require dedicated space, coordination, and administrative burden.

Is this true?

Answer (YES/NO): YES